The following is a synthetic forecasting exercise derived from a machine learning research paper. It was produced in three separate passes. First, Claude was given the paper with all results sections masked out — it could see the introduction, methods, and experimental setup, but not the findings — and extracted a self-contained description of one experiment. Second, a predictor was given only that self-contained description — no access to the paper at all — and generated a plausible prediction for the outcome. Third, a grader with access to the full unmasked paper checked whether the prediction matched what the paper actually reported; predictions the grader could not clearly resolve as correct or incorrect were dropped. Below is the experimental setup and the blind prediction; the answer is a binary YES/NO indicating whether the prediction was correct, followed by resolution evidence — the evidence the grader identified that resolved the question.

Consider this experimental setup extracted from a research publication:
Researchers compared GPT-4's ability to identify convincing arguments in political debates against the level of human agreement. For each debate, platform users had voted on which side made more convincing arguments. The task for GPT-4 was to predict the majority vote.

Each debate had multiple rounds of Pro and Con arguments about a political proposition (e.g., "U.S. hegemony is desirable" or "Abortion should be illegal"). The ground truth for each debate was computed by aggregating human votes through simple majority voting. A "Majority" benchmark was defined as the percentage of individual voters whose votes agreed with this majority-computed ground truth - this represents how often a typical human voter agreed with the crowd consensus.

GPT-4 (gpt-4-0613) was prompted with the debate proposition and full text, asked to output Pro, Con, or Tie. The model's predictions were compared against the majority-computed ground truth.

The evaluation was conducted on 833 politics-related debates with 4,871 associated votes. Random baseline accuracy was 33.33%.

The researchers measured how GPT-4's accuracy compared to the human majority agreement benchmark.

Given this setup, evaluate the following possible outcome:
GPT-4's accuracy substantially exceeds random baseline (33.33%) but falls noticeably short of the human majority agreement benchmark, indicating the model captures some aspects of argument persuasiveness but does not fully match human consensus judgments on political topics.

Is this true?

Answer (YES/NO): NO